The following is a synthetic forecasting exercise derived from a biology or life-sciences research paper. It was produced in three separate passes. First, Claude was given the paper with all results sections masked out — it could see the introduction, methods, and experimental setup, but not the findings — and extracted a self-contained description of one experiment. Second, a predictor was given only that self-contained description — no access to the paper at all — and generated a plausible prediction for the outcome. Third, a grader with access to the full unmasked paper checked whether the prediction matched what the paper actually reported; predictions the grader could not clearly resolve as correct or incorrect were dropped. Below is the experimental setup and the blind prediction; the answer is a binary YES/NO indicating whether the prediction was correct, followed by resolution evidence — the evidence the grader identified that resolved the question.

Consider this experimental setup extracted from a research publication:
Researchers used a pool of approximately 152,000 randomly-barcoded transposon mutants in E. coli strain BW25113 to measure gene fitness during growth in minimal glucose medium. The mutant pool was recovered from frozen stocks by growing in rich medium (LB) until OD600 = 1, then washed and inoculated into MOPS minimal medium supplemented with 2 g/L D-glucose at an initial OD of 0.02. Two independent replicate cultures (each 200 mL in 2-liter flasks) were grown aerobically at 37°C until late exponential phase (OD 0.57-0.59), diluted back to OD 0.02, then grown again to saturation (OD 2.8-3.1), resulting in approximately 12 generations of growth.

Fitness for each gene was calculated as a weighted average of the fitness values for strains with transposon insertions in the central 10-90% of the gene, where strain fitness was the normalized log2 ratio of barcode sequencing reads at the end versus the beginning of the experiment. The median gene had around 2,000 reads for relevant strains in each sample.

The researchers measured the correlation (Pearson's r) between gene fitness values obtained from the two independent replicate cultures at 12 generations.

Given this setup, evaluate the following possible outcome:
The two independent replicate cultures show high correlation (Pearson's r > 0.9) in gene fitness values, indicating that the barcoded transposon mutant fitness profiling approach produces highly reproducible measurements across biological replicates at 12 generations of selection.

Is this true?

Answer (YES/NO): YES